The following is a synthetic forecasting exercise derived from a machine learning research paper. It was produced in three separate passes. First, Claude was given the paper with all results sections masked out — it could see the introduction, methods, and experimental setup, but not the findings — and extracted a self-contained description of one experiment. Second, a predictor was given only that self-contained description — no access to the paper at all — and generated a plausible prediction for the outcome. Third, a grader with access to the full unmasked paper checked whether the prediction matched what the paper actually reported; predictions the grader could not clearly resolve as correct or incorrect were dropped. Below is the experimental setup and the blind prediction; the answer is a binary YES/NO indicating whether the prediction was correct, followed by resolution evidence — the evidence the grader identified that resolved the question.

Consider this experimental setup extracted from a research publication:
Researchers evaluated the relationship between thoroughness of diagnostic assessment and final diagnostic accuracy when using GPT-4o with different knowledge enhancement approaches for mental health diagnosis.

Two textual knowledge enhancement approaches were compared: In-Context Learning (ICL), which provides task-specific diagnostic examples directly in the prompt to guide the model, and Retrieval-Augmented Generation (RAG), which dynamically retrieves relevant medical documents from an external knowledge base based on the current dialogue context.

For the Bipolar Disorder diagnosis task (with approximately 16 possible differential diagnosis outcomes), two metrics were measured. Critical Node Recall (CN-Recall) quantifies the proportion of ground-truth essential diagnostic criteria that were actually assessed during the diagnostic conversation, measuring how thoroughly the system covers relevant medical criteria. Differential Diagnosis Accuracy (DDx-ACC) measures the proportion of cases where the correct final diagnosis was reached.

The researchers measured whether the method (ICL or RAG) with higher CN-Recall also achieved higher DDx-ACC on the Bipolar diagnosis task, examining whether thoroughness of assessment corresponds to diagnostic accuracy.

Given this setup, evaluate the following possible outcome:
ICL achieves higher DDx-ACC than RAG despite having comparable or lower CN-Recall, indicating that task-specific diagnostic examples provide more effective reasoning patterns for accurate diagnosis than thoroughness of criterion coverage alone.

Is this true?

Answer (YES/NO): YES